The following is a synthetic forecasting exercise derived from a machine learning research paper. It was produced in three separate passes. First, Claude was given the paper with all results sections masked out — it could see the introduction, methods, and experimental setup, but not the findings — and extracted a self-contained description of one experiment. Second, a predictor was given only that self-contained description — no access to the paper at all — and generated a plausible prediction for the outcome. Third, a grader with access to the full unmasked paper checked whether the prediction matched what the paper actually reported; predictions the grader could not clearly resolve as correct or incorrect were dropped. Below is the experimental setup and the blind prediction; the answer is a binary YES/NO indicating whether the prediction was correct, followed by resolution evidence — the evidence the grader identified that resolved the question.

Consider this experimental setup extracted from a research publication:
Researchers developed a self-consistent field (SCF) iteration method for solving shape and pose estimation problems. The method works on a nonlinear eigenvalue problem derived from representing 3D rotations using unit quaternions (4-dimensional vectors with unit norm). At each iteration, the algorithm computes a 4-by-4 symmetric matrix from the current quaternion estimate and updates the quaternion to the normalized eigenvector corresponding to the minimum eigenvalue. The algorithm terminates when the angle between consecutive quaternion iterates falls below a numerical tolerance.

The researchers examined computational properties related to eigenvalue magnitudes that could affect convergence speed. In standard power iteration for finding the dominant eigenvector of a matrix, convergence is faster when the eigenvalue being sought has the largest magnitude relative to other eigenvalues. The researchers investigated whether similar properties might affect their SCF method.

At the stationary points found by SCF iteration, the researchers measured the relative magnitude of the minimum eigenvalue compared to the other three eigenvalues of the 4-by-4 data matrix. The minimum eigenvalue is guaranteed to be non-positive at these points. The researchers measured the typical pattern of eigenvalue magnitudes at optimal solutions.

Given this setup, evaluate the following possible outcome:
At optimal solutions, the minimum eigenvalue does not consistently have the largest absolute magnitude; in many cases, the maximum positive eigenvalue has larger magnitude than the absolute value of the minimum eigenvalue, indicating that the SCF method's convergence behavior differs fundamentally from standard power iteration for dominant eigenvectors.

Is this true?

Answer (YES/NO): NO